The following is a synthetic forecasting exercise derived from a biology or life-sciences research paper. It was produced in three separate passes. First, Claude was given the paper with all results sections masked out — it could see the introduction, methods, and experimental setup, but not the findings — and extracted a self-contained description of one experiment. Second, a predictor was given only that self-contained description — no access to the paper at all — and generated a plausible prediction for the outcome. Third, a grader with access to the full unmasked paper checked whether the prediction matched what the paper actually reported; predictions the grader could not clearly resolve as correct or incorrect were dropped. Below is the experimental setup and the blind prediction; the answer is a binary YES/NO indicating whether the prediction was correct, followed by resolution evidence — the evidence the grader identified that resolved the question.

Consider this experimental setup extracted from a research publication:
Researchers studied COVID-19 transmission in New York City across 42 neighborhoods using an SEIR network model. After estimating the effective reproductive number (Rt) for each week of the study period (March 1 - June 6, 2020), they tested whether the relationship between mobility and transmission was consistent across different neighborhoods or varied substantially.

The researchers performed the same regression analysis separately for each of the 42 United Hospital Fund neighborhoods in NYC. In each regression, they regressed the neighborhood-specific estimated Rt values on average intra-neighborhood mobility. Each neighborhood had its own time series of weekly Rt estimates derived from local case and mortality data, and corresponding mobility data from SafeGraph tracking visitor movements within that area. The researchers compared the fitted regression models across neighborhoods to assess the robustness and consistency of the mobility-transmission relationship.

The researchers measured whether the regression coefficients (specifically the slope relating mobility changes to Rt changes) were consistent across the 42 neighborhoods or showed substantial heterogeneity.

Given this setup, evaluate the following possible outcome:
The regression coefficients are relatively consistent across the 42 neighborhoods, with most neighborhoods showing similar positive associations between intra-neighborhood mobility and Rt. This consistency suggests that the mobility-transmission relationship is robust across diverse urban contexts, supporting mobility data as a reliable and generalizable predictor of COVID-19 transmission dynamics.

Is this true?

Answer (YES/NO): YES